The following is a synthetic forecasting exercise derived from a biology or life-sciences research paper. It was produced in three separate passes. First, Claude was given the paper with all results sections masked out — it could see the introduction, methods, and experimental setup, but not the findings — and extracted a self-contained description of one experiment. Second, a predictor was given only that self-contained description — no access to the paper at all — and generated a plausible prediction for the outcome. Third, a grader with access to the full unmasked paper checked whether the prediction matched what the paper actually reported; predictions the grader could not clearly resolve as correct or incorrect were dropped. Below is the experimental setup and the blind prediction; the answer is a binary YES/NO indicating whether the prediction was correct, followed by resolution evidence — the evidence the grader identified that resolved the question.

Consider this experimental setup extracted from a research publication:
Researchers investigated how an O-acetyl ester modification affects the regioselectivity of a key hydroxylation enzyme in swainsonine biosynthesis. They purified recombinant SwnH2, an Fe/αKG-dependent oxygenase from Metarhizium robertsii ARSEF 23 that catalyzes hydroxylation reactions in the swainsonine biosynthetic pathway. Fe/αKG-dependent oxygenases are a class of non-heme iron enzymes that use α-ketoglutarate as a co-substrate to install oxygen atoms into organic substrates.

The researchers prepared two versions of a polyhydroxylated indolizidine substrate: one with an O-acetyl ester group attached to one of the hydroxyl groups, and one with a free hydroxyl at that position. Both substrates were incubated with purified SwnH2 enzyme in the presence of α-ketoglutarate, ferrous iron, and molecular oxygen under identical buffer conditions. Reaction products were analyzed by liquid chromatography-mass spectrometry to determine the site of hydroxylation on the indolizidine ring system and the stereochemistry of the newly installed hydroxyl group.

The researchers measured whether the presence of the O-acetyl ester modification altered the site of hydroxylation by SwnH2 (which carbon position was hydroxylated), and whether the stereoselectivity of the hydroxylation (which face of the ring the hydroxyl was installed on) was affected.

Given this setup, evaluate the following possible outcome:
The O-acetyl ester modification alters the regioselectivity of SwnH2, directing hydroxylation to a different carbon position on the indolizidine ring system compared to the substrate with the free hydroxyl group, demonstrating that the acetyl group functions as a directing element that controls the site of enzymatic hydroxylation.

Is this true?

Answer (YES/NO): YES